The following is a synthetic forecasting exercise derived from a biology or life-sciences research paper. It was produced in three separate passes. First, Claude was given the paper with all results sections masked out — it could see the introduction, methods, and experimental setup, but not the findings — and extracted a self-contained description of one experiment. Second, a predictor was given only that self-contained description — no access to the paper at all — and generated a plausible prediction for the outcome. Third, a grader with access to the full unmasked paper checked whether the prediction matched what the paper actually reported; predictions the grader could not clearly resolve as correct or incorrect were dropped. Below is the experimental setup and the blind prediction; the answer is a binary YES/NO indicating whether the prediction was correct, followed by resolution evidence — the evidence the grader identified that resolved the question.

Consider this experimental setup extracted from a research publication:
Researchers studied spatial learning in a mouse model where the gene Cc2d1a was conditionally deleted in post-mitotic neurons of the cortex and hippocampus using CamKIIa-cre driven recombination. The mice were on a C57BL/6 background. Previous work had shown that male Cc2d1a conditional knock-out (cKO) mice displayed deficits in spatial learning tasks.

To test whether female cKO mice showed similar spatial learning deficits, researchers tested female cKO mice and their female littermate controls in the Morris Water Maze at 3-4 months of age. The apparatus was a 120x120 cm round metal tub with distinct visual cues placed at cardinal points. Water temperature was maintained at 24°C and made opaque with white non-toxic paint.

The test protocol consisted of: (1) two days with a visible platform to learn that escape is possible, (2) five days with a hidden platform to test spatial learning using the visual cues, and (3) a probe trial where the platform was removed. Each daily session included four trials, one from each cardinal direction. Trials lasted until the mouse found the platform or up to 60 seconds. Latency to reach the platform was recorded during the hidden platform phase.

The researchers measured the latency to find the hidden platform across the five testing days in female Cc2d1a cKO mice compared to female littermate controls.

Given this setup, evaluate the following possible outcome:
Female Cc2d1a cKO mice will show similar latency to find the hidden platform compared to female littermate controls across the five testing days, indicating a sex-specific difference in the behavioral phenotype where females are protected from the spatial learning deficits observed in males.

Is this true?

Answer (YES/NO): YES